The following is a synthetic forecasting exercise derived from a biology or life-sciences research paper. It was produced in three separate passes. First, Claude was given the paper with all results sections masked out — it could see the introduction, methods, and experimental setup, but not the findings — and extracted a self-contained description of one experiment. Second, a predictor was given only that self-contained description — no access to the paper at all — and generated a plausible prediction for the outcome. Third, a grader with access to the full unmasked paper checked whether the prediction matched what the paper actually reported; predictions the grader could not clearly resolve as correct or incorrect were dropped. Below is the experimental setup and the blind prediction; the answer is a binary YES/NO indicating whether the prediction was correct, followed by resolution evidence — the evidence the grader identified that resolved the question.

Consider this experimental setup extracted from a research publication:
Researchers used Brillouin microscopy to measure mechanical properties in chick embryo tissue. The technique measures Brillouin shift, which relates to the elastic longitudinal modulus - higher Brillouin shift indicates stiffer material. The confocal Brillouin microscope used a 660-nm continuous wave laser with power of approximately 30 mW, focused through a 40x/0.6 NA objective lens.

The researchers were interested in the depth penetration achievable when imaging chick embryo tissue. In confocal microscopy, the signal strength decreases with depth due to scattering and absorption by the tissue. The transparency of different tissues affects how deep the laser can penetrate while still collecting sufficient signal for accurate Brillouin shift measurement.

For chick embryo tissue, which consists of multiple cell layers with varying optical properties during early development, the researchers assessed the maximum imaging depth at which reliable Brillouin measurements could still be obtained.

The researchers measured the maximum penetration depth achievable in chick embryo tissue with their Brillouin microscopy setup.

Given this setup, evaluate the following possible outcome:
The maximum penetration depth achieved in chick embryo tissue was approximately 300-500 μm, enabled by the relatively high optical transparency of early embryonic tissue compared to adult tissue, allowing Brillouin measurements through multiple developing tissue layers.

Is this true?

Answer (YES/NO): NO